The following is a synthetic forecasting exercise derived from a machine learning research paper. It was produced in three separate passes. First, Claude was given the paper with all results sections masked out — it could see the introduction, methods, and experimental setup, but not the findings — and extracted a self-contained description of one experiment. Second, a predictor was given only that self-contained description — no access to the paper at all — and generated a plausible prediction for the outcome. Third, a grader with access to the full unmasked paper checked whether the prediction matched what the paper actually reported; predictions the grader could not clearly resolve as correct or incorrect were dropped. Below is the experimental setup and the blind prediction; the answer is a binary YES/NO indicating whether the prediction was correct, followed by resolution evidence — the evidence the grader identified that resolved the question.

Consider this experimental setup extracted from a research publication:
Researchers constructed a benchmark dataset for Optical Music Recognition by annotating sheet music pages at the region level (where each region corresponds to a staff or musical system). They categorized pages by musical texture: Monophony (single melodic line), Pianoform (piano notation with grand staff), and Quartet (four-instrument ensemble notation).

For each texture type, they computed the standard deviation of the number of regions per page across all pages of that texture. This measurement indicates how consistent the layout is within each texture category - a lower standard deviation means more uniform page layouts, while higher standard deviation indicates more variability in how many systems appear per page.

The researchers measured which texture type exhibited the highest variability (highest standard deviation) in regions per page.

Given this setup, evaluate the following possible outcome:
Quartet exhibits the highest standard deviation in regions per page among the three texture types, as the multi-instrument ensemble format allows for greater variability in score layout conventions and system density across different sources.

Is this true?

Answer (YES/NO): NO